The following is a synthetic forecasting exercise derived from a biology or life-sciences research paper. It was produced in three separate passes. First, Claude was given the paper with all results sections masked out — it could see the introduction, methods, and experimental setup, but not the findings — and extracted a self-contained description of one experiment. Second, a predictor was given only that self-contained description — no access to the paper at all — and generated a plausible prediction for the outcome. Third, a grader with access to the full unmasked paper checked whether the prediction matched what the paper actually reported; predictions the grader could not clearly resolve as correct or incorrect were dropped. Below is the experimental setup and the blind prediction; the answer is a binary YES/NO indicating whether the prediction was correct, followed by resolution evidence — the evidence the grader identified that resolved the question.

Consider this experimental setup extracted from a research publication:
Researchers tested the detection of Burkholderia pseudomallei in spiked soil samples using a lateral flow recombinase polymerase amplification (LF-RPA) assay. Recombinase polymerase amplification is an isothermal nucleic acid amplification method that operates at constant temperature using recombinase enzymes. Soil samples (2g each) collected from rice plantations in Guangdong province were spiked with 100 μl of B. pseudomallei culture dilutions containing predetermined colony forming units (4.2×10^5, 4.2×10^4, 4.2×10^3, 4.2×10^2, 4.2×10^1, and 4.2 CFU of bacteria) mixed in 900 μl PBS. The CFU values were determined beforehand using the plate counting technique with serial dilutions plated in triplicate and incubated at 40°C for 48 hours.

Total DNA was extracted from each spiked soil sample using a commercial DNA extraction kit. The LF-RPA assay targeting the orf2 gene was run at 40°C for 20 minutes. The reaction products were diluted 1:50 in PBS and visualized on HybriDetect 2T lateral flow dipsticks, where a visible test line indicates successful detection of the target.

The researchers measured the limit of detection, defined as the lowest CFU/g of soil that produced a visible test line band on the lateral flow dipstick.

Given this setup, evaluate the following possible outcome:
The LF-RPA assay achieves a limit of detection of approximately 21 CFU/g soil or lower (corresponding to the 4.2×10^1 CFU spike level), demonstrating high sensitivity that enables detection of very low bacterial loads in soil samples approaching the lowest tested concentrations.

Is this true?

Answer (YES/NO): NO